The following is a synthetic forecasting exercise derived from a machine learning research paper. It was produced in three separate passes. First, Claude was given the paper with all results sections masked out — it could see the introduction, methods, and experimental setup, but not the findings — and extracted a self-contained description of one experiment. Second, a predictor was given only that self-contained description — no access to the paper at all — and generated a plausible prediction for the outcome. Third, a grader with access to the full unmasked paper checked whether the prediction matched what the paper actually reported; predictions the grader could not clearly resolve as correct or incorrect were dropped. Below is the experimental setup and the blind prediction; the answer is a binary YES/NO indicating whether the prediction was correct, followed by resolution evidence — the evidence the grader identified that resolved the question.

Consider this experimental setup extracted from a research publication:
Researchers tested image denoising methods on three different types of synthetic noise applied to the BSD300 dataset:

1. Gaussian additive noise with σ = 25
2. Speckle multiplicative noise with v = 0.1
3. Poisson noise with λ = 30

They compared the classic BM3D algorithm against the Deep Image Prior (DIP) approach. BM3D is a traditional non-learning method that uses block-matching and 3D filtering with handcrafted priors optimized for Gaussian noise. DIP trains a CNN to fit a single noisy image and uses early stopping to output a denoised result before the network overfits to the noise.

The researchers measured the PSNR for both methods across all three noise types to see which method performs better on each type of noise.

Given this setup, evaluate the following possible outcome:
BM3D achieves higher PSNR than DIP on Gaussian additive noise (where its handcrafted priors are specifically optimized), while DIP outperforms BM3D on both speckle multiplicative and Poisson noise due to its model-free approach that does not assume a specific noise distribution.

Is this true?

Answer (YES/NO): YES